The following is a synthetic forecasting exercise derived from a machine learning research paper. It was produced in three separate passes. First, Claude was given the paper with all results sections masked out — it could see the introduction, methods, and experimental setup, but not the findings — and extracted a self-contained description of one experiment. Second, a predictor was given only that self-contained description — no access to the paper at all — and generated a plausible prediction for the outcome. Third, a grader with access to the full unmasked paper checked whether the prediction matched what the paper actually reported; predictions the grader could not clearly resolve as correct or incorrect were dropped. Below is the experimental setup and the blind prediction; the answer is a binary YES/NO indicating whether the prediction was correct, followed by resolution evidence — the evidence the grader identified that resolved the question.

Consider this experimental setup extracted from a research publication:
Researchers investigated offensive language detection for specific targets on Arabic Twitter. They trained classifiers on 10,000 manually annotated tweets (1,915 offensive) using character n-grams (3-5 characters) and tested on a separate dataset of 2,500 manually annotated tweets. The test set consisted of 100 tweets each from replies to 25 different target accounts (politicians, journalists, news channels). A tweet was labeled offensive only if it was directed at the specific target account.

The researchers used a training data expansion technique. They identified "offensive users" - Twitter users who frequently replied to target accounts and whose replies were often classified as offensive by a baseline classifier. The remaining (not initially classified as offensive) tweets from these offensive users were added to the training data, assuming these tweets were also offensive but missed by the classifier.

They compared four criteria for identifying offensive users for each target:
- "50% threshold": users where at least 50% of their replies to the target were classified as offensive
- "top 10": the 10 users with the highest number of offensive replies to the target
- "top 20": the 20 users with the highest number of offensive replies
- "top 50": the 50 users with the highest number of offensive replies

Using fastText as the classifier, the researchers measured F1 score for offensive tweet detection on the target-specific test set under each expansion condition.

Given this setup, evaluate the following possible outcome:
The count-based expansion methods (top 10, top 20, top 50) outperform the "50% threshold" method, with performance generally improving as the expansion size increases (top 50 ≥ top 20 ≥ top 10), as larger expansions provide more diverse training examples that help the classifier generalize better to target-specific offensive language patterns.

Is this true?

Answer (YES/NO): NO